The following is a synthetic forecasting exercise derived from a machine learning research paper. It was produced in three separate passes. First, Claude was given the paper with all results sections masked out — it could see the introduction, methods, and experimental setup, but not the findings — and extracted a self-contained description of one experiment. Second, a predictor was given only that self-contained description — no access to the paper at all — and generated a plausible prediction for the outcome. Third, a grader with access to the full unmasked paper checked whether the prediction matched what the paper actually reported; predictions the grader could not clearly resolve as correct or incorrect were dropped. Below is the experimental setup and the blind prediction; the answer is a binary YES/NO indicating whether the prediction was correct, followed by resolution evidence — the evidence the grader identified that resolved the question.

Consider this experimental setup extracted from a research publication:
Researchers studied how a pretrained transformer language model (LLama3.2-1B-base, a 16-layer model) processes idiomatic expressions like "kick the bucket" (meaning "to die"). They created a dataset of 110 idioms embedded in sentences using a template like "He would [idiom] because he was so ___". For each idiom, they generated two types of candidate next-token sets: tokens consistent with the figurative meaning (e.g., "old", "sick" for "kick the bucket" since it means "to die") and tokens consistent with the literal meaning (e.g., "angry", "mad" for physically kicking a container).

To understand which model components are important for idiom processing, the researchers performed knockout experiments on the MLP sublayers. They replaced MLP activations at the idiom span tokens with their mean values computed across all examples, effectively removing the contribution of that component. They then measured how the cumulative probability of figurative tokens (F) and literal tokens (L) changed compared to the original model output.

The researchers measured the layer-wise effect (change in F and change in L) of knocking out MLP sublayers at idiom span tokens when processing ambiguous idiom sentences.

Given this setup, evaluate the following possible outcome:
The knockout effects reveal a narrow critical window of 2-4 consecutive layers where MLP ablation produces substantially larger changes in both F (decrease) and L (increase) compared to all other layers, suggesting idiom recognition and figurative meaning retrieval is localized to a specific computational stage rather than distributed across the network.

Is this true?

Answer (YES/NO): YES